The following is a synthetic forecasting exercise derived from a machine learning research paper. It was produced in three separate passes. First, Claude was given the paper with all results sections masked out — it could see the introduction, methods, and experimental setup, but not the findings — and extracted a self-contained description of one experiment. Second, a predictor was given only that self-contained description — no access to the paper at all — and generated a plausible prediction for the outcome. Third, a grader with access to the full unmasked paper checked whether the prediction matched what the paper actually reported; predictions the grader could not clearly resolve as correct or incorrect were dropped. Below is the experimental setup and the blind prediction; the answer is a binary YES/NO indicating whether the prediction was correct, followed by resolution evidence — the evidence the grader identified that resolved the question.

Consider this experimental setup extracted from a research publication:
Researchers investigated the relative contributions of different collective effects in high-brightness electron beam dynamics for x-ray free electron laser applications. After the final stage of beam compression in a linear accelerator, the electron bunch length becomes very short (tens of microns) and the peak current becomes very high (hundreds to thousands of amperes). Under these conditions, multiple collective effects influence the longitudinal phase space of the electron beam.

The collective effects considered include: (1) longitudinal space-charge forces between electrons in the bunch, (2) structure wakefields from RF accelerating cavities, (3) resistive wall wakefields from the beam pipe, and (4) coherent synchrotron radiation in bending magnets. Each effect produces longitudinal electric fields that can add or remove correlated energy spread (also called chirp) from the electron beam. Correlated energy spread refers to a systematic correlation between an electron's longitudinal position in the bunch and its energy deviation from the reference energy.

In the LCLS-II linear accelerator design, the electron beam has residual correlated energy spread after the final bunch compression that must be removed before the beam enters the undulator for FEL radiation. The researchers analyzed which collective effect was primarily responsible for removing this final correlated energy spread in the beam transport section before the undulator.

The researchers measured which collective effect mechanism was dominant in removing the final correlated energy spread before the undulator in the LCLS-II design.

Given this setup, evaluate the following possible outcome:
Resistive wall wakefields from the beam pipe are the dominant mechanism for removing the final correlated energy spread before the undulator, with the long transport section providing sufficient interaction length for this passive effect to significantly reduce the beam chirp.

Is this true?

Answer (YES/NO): YES